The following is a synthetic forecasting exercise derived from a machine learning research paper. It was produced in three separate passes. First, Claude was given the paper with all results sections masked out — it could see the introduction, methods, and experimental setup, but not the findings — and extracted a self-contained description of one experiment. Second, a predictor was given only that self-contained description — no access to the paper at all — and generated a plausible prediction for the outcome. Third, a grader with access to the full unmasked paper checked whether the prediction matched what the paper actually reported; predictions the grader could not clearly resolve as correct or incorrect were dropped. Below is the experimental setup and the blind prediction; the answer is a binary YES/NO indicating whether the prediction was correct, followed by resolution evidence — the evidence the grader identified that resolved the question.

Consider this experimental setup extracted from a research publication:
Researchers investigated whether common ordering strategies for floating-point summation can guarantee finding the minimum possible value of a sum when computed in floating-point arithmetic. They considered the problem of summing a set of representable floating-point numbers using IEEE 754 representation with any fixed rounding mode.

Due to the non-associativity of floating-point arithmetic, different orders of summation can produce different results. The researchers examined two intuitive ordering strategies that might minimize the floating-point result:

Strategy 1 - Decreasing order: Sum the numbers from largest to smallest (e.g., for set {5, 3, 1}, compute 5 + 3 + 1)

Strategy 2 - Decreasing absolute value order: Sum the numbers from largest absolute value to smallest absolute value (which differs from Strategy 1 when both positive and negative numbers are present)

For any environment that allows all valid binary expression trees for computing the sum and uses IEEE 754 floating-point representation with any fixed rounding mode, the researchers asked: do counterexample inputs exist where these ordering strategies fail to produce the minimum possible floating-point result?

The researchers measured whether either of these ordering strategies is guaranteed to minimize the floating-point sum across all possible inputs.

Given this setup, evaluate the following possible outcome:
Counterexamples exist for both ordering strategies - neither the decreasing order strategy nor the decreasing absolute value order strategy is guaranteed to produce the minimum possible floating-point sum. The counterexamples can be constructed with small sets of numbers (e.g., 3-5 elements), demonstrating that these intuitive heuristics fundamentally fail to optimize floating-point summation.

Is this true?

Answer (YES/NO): YES